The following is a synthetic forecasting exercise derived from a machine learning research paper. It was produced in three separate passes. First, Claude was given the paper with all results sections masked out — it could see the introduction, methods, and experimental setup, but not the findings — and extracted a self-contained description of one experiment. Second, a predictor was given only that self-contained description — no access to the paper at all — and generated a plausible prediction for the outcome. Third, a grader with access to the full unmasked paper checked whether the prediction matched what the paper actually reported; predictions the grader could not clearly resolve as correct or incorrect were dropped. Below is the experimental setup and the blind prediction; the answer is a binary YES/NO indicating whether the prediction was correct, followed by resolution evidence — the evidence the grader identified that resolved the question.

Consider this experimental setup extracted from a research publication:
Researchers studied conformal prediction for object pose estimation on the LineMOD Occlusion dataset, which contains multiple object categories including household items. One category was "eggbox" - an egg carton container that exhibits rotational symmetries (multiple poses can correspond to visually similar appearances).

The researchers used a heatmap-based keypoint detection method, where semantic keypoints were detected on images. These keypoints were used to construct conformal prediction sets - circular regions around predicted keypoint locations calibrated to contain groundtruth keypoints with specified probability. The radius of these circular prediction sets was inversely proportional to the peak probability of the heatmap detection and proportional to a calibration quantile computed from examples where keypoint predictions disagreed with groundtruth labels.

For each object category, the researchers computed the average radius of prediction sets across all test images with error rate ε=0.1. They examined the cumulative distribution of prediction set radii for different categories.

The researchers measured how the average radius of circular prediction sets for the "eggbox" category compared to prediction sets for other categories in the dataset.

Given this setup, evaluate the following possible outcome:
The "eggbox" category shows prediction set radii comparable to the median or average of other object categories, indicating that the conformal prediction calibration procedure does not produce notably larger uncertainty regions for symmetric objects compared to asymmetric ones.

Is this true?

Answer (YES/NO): NO